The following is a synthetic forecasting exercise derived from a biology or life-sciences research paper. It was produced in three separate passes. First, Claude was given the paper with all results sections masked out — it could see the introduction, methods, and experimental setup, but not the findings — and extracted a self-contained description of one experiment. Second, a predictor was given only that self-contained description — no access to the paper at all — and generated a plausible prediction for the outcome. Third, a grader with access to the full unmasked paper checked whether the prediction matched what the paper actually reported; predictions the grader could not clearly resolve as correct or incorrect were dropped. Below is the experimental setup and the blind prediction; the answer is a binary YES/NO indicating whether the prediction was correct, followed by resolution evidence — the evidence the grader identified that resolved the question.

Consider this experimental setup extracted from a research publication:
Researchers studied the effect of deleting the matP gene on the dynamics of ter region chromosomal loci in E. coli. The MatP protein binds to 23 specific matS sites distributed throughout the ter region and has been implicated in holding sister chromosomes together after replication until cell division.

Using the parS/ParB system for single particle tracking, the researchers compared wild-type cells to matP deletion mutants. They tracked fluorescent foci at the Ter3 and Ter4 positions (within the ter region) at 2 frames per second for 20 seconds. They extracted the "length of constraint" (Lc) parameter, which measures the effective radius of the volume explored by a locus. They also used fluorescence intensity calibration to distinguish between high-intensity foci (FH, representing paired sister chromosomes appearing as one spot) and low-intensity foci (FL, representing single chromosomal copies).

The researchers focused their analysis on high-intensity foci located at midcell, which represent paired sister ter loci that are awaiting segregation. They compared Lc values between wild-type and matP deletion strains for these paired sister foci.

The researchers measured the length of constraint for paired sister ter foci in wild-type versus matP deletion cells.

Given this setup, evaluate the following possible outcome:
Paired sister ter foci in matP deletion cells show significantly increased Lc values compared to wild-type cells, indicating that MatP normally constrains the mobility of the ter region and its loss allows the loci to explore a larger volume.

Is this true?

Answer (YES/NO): YES